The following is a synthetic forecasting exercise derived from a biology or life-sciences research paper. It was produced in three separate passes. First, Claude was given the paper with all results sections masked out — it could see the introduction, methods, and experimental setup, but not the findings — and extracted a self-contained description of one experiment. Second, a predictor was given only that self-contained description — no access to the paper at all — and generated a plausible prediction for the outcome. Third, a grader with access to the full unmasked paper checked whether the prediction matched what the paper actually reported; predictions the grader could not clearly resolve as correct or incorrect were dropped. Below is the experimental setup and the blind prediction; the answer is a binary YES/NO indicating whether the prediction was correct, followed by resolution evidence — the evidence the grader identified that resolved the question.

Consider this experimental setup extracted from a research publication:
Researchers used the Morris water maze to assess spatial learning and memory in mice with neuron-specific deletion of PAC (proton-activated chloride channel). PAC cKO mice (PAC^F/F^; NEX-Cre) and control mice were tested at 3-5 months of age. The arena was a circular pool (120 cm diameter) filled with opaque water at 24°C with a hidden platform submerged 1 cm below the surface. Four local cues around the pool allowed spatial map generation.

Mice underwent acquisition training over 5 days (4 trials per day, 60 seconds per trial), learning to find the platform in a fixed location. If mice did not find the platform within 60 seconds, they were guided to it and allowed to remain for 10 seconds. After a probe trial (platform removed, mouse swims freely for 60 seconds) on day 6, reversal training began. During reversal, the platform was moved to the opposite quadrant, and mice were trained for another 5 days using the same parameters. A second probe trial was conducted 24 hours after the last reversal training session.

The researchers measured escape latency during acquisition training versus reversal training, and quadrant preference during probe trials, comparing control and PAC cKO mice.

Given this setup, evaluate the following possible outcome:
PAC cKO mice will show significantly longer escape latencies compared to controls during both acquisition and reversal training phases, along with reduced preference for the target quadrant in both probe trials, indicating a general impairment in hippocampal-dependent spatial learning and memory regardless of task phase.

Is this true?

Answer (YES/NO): NO